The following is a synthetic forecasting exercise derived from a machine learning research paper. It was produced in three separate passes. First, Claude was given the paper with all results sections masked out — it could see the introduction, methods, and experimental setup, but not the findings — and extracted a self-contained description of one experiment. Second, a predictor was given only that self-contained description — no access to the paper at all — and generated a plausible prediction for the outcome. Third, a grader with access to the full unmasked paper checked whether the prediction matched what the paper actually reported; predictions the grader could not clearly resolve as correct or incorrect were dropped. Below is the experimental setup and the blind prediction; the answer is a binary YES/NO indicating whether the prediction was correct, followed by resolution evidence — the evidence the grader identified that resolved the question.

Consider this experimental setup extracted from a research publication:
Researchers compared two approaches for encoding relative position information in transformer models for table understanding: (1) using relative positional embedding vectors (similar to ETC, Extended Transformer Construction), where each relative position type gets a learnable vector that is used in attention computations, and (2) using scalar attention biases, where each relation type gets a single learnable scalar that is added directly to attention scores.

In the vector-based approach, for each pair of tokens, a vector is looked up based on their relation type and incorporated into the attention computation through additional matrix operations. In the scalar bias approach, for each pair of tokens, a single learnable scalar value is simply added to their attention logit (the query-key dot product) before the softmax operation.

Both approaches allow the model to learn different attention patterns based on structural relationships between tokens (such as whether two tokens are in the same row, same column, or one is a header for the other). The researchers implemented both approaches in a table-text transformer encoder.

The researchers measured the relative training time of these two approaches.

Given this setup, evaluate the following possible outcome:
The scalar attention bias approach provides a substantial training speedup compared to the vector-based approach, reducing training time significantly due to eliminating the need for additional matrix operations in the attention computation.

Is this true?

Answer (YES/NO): YES